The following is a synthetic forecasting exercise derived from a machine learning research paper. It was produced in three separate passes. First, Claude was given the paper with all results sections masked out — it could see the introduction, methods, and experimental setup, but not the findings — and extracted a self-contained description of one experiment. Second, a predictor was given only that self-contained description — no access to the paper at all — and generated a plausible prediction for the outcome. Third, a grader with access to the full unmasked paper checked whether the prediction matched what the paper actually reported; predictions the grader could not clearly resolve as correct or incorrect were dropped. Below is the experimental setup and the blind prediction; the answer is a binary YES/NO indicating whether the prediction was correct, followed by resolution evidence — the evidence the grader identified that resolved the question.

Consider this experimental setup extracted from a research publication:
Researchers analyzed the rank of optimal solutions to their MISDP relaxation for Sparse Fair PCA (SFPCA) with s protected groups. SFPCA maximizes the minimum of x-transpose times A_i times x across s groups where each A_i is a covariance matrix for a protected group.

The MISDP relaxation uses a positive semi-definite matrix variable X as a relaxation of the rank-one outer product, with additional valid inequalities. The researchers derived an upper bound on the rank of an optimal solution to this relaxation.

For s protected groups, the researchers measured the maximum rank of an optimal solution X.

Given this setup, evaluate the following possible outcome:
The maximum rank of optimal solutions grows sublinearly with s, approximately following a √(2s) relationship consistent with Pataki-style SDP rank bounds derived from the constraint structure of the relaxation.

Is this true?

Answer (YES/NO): YES